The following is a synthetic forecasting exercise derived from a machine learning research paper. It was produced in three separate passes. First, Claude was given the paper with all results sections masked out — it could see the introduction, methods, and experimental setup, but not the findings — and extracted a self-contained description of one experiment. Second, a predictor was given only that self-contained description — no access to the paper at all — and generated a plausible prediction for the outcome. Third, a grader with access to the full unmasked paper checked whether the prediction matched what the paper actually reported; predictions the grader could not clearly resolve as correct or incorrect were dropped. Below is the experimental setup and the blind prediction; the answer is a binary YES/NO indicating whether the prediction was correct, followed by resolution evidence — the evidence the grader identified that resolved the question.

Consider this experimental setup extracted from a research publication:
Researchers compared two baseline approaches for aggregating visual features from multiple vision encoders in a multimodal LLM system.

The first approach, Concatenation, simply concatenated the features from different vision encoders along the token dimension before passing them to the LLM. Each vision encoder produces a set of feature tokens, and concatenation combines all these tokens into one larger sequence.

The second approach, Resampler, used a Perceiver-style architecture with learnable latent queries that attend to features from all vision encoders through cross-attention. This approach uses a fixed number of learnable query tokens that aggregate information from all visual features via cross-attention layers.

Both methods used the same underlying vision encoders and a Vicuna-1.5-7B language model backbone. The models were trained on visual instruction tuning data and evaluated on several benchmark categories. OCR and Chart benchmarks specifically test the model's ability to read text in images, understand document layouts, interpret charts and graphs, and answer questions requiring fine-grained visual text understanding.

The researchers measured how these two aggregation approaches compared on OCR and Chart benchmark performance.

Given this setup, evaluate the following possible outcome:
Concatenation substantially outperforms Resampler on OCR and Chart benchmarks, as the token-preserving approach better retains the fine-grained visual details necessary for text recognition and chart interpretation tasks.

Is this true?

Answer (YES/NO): YES